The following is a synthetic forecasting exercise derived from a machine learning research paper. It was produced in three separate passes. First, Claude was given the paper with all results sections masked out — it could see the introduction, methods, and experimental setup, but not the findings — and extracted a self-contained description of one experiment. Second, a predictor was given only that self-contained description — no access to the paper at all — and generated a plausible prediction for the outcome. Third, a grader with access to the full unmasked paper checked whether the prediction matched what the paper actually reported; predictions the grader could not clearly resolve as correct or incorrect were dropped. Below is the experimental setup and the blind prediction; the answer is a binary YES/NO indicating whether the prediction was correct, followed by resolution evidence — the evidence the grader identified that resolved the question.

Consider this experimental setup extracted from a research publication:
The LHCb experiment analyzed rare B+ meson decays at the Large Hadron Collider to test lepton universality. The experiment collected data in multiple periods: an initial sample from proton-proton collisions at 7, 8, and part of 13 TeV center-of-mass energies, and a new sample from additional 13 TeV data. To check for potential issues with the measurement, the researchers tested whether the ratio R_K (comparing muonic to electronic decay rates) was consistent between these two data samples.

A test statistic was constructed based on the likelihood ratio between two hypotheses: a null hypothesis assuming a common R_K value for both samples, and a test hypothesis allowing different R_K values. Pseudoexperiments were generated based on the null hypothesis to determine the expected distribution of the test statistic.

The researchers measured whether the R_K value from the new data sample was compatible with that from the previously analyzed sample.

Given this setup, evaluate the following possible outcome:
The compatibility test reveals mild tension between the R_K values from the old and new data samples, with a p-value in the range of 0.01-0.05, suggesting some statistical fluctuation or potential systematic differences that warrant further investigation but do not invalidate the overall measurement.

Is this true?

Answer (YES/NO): NO